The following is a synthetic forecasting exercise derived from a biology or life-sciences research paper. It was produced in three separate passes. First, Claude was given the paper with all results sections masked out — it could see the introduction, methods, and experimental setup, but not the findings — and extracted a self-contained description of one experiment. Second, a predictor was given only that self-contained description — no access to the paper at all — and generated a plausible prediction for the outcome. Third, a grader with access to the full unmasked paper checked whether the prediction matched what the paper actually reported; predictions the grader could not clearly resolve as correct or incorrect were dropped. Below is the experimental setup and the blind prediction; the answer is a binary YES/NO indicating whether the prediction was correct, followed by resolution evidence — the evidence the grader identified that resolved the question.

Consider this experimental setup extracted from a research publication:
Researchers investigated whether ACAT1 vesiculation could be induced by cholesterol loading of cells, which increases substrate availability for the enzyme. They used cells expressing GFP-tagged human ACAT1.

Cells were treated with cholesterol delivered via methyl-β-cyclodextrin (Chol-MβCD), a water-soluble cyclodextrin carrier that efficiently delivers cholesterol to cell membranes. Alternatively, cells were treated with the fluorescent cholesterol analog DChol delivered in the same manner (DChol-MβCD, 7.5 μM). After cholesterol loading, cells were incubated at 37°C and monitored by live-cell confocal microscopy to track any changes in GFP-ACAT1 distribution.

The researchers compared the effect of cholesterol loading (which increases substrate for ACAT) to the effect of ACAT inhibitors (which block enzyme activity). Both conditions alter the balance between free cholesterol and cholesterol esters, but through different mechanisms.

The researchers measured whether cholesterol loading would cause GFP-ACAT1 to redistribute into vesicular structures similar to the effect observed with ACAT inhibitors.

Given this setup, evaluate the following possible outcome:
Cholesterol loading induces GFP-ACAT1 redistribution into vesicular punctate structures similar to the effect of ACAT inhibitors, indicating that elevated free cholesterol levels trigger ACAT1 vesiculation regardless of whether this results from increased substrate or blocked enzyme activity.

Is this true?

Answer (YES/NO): YES